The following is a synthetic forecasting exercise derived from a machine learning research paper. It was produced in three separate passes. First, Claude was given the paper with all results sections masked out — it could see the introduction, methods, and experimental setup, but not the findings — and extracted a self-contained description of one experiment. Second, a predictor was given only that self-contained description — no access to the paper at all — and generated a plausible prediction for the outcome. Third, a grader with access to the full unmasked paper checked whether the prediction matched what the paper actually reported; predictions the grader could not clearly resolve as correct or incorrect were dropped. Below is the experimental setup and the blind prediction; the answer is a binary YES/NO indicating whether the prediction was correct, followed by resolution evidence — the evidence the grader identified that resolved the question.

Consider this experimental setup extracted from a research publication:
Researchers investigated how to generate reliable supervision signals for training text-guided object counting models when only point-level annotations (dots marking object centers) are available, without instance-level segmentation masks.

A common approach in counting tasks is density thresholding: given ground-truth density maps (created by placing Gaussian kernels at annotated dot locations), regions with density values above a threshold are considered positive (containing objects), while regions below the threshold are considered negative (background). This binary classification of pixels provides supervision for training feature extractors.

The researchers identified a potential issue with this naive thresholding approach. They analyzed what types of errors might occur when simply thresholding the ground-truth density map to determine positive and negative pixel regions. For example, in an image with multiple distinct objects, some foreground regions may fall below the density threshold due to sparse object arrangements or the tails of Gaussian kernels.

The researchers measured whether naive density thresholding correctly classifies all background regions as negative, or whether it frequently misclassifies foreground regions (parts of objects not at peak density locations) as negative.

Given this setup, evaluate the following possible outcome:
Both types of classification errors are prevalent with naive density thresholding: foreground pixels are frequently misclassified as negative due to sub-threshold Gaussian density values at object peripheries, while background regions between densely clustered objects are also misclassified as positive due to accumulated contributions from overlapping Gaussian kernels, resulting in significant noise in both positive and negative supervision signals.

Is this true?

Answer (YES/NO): NO